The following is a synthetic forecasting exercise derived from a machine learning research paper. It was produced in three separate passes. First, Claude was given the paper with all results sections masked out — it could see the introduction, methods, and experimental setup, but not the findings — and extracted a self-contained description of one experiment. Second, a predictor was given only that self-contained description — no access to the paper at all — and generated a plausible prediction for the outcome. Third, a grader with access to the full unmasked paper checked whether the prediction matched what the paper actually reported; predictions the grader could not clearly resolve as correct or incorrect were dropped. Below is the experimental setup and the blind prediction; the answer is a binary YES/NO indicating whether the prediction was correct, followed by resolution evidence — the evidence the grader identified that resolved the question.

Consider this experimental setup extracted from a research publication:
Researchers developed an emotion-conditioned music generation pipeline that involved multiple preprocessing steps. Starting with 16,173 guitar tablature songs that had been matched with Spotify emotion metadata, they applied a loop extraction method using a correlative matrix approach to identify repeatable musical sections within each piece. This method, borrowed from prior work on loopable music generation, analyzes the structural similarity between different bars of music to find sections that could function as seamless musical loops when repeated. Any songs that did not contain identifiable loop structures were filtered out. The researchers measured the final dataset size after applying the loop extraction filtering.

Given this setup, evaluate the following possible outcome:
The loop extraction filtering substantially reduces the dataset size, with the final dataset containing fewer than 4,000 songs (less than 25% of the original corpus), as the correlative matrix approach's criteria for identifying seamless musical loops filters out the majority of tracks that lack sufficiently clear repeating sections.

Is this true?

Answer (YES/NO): NO